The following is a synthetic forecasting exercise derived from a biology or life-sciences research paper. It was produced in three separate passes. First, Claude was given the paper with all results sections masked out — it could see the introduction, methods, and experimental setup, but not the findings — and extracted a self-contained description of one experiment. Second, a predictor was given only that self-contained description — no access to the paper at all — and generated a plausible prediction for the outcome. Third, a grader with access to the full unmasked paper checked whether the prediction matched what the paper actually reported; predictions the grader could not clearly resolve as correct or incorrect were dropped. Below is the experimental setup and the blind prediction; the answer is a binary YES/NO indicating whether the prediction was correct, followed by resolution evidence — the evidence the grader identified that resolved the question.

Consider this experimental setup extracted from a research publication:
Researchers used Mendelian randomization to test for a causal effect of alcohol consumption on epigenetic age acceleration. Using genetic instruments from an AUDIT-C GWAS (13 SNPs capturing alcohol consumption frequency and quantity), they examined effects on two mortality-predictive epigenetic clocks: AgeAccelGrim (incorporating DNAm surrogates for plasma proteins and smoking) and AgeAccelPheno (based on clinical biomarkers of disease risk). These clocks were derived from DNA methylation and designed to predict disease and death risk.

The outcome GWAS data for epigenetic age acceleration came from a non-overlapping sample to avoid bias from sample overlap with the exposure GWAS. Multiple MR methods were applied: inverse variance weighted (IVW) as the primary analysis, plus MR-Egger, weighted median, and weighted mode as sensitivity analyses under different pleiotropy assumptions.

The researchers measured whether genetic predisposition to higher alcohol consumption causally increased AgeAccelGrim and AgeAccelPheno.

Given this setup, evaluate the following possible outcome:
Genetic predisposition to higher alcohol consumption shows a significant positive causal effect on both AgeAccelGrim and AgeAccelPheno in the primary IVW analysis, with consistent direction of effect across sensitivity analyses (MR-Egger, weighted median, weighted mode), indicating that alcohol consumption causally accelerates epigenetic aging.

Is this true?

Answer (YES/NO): NO